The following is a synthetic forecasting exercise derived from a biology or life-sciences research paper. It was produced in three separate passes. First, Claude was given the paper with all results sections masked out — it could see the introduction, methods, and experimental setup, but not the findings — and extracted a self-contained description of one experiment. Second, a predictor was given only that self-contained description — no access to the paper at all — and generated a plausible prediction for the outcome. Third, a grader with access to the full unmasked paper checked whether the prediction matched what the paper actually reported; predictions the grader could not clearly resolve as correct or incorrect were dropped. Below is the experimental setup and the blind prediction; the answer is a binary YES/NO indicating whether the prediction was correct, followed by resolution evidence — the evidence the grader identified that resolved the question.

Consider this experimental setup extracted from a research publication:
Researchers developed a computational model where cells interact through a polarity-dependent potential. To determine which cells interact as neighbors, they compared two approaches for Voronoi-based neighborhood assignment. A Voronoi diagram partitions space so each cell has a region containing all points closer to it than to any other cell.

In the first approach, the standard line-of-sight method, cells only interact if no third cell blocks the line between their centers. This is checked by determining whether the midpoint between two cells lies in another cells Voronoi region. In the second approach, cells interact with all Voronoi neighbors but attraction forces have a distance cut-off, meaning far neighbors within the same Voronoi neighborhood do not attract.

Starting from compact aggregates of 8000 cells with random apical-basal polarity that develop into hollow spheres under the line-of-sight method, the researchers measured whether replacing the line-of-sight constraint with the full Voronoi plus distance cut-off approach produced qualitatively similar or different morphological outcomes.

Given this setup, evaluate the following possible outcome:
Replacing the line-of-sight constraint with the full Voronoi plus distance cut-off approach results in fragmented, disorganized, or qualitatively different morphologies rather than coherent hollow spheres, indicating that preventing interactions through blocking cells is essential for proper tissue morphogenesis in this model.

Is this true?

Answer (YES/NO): NO